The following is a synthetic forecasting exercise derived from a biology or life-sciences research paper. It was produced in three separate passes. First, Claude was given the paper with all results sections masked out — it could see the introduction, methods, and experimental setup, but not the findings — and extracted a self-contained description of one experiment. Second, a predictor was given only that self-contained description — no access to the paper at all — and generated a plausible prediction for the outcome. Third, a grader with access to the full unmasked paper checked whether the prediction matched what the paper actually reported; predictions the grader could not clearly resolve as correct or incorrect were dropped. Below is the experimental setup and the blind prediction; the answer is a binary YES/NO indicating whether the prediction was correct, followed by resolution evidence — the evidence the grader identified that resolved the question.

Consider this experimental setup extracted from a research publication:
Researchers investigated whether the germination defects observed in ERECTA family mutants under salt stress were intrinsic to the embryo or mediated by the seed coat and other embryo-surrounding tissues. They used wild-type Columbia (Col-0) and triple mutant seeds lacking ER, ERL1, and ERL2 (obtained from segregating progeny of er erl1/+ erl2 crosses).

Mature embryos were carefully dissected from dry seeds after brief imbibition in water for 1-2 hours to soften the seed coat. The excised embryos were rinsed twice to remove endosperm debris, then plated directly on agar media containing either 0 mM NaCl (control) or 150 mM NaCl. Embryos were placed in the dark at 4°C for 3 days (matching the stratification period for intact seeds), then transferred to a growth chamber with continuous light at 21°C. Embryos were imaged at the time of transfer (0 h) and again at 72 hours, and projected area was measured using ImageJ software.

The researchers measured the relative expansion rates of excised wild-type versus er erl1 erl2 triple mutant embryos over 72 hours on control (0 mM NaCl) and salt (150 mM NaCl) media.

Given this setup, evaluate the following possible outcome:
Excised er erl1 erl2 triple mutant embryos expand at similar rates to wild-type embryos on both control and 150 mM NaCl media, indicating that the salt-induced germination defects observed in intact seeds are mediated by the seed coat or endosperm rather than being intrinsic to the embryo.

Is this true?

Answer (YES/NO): YES